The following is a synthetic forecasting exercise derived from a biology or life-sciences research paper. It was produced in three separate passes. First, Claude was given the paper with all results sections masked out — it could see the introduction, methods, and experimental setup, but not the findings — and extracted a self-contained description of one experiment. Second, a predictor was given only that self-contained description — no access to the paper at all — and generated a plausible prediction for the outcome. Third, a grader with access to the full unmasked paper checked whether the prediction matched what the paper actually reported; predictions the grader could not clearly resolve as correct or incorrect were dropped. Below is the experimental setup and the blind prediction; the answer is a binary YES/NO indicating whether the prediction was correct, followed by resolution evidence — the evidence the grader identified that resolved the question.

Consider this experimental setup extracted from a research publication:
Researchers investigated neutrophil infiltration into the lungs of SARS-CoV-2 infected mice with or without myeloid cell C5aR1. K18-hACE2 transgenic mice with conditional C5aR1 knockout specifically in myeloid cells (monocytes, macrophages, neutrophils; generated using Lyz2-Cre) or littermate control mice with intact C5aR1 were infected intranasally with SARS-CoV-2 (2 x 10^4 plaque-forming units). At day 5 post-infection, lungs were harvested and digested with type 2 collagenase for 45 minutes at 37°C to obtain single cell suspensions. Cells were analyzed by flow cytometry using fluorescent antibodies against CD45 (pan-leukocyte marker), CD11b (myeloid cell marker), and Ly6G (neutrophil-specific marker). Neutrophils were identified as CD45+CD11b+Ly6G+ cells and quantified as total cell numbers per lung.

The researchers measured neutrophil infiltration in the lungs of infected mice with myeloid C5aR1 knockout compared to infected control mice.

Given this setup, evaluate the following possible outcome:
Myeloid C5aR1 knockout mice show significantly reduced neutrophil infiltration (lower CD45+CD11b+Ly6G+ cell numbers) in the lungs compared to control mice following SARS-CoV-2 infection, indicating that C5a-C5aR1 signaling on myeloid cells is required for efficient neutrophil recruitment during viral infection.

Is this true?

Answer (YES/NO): NO